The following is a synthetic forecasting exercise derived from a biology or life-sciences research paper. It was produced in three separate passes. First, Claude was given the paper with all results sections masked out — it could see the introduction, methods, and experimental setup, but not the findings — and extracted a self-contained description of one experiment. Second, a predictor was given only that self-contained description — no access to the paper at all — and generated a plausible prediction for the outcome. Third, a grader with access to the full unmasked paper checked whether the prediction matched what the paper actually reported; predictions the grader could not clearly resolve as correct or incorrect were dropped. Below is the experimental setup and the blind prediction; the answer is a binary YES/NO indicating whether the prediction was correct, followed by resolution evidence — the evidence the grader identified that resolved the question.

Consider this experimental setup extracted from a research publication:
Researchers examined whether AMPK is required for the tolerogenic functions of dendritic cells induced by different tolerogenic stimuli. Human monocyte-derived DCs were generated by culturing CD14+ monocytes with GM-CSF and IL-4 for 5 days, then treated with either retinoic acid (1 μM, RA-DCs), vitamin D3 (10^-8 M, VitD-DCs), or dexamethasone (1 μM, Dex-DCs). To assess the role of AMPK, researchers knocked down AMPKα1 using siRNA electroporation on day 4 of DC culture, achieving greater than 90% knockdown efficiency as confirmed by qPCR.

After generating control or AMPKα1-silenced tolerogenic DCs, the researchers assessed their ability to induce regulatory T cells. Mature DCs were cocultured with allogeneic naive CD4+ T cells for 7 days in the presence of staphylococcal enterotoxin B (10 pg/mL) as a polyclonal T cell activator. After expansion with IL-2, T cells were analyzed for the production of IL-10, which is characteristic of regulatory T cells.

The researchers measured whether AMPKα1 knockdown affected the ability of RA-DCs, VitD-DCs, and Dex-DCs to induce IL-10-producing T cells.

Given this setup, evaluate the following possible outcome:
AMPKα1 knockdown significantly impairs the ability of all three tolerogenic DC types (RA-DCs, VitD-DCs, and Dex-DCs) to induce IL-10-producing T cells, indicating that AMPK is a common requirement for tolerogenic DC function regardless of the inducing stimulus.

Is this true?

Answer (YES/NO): NO